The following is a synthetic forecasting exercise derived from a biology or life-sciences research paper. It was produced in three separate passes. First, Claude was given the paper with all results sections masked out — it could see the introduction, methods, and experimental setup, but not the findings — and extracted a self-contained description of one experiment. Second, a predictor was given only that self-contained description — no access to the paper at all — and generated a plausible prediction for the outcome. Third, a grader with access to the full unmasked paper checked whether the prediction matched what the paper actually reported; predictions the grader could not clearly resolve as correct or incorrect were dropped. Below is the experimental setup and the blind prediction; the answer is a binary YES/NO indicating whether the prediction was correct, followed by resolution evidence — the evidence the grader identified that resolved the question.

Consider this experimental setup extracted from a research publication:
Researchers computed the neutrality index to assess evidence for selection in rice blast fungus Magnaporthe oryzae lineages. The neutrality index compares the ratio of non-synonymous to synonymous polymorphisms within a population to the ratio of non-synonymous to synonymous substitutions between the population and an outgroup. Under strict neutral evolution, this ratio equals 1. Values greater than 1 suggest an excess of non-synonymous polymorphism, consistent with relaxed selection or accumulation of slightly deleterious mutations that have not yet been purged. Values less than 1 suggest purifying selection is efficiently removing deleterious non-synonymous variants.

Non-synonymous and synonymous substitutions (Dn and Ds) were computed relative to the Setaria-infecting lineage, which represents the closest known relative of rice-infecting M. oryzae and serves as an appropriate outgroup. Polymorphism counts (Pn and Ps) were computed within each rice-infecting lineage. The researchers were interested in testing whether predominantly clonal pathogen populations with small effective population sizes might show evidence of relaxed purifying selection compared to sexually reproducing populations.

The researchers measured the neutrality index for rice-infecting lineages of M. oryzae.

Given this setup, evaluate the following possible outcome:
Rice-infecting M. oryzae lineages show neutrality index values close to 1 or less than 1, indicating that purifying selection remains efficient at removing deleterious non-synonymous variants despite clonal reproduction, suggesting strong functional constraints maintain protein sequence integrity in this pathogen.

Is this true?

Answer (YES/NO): NO